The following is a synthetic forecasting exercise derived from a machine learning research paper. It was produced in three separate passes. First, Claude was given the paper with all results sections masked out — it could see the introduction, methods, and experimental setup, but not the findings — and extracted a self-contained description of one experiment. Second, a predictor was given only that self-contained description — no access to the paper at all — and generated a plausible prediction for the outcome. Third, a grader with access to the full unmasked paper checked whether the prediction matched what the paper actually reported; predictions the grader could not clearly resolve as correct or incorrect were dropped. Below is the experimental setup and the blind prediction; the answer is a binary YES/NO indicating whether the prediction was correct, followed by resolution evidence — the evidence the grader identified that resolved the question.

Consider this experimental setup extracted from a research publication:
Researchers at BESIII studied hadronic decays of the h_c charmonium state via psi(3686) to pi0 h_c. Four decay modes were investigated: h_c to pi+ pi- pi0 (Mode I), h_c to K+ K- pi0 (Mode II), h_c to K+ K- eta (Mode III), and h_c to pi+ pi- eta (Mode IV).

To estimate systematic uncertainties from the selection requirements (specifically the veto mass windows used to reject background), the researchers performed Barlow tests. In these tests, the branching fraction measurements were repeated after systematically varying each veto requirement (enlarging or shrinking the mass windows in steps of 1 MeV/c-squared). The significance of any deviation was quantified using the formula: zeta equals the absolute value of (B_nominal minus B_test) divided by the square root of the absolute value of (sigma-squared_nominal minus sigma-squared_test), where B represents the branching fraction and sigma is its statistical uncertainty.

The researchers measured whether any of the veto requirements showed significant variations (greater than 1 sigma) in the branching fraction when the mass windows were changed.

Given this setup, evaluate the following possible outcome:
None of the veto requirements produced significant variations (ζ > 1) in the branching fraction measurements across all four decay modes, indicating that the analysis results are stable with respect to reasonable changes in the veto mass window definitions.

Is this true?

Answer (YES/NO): YES